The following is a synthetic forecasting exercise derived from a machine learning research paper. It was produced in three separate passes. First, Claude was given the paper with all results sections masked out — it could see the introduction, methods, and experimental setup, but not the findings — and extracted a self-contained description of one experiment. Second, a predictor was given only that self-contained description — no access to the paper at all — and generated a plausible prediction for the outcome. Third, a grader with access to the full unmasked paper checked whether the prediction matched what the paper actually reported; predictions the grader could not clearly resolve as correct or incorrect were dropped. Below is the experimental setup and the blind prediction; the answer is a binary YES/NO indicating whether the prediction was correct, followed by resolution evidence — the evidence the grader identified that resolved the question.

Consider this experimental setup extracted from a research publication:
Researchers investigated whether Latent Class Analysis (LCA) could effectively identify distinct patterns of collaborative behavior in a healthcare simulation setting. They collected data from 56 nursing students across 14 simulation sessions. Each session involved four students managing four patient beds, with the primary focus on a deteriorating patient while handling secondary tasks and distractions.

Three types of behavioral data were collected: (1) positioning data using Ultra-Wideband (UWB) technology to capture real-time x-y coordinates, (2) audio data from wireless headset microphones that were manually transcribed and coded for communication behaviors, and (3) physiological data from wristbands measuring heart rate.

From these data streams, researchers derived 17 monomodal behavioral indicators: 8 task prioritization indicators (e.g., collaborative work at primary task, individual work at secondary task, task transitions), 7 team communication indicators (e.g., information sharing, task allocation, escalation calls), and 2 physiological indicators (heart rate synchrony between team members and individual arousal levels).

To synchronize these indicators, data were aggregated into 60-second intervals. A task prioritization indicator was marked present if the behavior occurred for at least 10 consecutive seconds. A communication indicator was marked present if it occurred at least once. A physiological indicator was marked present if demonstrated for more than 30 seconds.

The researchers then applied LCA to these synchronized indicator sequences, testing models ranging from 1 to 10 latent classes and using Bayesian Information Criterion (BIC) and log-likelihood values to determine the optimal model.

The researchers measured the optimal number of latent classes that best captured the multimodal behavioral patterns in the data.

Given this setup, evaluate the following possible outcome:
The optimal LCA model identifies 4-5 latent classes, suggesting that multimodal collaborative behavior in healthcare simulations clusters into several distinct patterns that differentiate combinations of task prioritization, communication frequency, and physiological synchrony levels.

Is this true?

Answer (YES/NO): YES